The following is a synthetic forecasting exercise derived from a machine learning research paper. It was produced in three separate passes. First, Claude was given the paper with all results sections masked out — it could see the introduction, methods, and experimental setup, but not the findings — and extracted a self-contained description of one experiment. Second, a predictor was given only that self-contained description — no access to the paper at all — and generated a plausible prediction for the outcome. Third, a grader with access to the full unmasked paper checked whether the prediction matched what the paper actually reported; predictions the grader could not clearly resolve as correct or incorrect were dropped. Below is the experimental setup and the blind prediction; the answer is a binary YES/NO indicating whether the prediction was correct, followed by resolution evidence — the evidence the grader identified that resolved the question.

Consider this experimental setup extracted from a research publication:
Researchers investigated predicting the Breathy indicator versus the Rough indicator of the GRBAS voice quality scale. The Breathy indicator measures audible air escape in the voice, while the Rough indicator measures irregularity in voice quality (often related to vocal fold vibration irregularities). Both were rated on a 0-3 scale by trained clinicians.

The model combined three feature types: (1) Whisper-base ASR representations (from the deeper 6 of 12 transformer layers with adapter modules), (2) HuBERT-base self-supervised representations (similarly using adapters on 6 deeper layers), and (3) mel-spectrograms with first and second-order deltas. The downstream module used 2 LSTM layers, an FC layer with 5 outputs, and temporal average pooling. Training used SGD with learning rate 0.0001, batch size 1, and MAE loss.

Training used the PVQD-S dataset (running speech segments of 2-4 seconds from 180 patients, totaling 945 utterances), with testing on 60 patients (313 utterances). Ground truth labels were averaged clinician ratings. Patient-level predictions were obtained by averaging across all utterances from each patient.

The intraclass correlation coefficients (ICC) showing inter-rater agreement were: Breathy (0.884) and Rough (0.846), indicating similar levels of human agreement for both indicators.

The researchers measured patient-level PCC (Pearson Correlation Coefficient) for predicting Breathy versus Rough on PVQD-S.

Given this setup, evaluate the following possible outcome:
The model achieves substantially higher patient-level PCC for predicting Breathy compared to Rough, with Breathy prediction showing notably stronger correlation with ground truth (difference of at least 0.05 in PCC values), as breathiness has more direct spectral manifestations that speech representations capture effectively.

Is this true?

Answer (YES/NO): YES